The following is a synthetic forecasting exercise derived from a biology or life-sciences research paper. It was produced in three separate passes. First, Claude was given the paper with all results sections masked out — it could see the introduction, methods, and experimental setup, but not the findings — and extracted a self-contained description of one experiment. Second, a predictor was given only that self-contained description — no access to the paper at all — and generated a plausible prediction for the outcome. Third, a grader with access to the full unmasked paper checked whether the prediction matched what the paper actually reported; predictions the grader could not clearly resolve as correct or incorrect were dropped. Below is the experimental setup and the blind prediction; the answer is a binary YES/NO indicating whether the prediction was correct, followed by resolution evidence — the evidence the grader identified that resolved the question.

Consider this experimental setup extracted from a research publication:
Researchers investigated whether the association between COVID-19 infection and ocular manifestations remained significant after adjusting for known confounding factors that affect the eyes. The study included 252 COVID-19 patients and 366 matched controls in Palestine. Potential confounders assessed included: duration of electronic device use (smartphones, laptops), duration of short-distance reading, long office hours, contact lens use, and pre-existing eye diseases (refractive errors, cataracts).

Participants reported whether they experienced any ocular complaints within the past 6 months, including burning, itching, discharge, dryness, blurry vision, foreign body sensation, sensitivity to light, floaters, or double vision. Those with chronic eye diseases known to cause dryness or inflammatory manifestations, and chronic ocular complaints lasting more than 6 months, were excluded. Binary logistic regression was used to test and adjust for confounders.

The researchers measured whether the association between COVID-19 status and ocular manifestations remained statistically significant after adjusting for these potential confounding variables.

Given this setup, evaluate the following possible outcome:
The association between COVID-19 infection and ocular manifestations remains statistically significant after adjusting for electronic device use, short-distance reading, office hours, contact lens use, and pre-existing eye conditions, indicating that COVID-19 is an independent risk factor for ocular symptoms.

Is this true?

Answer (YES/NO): YES